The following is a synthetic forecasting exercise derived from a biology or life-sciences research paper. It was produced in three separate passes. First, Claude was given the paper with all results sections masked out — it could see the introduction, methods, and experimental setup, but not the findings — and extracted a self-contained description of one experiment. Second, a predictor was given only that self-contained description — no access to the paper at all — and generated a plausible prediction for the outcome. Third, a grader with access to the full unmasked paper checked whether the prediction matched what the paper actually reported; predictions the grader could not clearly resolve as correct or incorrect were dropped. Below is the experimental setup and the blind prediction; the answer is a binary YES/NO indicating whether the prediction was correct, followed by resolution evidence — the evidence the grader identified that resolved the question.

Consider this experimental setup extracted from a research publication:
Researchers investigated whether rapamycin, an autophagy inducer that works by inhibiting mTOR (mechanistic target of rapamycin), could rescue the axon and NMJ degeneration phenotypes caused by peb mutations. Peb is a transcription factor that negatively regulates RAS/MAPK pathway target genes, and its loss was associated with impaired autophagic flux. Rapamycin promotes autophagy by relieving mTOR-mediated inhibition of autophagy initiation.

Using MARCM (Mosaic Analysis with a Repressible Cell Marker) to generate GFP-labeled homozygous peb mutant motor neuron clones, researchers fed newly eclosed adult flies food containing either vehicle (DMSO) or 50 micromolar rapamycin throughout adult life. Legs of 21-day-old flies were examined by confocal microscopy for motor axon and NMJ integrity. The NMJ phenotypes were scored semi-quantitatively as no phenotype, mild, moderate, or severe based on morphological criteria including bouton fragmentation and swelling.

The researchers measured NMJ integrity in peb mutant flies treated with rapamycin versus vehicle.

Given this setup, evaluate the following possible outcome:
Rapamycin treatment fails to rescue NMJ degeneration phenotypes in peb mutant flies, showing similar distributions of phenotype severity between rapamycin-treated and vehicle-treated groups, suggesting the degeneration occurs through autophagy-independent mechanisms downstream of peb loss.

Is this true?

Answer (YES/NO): YES